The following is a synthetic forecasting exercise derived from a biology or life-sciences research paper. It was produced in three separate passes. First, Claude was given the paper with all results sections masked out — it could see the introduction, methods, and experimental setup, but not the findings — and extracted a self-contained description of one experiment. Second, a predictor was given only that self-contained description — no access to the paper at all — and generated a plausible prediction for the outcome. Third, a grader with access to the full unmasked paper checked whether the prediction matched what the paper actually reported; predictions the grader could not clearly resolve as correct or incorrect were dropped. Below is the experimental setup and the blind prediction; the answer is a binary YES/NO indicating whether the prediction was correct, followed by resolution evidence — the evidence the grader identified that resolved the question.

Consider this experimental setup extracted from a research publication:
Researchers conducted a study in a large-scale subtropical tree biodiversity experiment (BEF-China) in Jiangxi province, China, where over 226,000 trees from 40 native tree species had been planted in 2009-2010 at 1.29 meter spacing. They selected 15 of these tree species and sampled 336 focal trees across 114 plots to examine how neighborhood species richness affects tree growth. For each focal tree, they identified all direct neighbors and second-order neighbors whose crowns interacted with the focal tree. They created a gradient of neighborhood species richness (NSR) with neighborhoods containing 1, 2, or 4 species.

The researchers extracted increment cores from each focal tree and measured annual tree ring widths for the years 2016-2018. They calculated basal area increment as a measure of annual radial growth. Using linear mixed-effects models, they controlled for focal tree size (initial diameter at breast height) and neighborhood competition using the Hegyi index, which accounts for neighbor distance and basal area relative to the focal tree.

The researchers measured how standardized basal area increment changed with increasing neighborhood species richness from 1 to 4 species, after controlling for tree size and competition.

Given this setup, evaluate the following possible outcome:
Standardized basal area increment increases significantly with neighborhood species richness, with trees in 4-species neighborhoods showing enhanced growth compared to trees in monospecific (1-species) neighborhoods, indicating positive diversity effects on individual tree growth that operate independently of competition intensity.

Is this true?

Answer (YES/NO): YES